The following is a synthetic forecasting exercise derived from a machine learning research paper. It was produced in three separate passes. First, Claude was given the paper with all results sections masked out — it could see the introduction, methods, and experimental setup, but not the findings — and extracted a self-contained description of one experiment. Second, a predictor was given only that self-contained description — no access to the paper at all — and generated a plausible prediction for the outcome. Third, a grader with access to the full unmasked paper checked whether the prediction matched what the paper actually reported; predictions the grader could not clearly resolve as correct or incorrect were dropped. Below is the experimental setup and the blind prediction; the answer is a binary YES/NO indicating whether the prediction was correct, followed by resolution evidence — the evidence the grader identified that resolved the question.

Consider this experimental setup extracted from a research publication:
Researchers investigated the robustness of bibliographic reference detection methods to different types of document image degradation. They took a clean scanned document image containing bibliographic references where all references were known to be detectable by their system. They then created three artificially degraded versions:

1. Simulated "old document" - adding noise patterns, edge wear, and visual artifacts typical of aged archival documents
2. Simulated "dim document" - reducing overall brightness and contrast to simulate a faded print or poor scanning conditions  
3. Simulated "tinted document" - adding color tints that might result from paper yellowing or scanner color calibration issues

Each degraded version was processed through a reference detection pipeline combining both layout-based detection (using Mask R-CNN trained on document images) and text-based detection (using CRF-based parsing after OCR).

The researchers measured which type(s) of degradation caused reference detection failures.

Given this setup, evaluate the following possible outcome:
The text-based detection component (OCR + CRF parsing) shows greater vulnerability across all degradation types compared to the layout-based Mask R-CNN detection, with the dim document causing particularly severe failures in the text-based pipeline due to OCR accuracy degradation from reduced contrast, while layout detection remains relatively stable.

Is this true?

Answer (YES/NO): NO